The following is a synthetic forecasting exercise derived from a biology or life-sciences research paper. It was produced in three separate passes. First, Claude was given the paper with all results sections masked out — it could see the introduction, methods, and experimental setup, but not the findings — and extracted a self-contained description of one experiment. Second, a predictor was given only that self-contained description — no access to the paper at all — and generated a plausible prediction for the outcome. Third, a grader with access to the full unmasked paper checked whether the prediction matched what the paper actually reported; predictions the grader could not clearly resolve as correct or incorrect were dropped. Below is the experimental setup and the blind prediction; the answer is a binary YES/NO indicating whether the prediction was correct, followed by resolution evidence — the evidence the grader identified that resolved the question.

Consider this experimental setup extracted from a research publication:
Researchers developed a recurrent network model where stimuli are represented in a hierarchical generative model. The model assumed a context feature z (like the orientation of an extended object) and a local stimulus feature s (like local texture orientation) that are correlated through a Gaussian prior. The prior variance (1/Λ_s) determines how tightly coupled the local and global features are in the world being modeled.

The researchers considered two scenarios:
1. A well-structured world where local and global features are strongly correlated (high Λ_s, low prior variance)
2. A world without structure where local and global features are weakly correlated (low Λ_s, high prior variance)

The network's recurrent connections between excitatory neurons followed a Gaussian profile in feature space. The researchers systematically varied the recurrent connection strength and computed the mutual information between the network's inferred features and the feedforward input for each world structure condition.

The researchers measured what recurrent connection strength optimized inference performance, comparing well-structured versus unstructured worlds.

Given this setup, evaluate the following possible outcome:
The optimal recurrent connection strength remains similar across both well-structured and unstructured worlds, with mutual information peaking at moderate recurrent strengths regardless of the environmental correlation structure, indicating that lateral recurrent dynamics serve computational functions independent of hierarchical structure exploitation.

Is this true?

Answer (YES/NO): NO